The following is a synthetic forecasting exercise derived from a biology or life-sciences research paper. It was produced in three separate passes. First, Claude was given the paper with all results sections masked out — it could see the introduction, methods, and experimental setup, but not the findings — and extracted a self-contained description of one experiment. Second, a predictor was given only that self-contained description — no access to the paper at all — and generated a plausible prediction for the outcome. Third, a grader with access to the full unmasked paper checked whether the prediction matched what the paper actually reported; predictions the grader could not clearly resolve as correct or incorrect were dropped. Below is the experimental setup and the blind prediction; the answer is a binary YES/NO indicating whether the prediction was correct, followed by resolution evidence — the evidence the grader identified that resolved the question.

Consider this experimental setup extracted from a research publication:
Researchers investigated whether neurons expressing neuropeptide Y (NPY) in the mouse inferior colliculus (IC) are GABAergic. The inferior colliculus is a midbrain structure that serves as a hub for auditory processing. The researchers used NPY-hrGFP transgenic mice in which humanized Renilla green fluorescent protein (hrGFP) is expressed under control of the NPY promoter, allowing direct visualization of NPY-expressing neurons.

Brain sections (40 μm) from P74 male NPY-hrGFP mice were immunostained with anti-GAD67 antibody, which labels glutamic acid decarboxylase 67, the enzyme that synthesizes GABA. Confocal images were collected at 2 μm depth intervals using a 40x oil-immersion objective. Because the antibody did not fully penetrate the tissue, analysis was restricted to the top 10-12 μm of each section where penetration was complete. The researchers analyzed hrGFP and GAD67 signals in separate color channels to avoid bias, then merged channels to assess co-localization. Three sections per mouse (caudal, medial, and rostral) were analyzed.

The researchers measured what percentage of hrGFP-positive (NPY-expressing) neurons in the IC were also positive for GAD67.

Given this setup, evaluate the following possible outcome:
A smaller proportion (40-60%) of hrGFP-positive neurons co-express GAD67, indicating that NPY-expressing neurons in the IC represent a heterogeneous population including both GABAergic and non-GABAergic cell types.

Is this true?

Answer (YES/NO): NO